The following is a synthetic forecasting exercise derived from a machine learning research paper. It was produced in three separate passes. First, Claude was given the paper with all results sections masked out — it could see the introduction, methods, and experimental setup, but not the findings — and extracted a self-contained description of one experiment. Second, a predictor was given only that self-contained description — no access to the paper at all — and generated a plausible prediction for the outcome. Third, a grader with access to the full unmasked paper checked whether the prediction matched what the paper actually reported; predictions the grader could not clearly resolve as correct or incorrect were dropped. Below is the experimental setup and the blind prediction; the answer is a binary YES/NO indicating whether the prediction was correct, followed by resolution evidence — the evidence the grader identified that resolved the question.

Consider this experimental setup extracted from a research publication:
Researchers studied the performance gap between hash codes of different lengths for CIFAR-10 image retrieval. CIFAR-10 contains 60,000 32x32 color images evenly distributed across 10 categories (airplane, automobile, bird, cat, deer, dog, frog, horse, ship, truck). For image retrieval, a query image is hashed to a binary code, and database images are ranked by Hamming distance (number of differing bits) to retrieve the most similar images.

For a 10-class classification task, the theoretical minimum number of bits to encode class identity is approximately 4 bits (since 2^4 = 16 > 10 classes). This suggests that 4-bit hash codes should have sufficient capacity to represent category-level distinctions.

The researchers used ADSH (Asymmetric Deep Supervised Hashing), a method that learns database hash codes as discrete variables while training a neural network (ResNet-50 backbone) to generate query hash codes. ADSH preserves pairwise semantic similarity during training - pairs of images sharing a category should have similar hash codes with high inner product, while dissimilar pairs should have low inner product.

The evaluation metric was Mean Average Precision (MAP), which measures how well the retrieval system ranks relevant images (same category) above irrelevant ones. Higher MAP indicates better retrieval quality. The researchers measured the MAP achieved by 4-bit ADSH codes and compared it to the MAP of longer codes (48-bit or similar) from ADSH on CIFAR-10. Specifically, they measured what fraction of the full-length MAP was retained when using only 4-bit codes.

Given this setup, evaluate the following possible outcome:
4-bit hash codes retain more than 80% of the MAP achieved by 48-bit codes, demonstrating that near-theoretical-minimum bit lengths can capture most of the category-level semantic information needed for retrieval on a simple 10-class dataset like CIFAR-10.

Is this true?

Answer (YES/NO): NO